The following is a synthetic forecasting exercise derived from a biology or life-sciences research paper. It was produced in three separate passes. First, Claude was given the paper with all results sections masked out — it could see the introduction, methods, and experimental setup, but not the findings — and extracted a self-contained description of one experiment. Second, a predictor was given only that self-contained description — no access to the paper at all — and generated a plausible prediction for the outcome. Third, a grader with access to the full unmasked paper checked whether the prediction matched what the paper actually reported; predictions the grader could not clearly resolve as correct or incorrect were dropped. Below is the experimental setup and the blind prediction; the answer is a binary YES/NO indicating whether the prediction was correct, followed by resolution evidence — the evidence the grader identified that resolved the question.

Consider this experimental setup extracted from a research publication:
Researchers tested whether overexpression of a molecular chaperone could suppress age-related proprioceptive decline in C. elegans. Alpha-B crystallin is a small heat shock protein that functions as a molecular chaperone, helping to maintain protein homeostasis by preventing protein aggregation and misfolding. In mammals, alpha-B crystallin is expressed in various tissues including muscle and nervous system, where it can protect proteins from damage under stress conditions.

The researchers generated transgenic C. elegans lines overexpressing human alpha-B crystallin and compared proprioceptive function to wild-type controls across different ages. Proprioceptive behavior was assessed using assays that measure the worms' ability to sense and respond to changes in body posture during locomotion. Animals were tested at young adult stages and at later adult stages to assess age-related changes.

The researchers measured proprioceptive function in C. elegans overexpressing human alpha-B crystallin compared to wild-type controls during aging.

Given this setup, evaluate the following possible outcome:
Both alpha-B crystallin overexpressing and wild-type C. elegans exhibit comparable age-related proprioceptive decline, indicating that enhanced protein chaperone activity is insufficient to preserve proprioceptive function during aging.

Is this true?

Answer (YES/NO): NO